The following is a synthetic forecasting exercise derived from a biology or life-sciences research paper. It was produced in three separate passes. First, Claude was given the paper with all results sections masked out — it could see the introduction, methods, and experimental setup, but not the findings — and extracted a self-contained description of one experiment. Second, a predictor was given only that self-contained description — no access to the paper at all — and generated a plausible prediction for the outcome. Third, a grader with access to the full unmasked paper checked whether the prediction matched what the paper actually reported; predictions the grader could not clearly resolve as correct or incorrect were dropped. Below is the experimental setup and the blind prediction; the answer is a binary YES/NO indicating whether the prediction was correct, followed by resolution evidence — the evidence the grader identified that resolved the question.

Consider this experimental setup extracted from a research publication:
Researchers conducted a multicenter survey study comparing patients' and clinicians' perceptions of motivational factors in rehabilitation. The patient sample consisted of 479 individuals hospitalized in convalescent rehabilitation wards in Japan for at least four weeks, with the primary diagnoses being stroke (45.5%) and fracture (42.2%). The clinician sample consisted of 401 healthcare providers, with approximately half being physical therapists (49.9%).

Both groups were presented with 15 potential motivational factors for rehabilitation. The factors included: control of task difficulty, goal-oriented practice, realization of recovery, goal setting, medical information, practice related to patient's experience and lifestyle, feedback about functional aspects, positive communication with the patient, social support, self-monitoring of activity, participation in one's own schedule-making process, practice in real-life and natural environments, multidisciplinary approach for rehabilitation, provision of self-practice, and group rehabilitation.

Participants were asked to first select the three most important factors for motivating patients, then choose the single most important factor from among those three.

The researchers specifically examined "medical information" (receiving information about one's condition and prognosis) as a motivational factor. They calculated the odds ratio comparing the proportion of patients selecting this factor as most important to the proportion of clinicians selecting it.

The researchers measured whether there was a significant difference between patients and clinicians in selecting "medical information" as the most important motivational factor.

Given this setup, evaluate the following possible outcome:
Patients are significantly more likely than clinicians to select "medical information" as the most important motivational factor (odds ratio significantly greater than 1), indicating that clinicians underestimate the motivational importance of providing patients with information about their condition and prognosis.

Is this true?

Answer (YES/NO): YES